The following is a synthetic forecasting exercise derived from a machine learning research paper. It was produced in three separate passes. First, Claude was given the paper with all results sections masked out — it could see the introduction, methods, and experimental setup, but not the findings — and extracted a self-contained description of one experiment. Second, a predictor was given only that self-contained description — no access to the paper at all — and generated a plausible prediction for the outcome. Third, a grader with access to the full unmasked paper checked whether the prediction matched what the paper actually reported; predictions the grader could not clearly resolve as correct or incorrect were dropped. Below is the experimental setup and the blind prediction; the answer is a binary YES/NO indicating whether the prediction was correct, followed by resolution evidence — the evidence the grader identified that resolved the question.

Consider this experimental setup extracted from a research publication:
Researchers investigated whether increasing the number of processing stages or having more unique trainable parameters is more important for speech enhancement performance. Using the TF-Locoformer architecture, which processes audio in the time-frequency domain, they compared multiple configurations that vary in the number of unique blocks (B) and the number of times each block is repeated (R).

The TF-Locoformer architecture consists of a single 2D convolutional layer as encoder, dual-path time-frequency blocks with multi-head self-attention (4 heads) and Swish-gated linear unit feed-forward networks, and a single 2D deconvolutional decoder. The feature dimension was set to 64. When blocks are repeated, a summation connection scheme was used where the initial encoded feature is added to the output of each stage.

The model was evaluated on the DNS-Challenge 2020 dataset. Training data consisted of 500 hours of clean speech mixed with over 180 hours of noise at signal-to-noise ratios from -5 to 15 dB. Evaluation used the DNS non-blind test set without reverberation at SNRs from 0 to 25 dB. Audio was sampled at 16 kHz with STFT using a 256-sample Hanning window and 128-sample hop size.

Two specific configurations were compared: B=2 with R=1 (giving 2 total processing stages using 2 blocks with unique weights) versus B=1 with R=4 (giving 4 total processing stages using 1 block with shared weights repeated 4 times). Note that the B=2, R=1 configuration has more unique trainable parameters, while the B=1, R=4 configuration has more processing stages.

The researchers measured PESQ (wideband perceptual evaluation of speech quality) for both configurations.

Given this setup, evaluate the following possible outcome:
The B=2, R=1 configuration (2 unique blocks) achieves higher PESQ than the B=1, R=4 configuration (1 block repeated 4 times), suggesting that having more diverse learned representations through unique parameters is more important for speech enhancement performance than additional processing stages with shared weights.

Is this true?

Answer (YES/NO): NO